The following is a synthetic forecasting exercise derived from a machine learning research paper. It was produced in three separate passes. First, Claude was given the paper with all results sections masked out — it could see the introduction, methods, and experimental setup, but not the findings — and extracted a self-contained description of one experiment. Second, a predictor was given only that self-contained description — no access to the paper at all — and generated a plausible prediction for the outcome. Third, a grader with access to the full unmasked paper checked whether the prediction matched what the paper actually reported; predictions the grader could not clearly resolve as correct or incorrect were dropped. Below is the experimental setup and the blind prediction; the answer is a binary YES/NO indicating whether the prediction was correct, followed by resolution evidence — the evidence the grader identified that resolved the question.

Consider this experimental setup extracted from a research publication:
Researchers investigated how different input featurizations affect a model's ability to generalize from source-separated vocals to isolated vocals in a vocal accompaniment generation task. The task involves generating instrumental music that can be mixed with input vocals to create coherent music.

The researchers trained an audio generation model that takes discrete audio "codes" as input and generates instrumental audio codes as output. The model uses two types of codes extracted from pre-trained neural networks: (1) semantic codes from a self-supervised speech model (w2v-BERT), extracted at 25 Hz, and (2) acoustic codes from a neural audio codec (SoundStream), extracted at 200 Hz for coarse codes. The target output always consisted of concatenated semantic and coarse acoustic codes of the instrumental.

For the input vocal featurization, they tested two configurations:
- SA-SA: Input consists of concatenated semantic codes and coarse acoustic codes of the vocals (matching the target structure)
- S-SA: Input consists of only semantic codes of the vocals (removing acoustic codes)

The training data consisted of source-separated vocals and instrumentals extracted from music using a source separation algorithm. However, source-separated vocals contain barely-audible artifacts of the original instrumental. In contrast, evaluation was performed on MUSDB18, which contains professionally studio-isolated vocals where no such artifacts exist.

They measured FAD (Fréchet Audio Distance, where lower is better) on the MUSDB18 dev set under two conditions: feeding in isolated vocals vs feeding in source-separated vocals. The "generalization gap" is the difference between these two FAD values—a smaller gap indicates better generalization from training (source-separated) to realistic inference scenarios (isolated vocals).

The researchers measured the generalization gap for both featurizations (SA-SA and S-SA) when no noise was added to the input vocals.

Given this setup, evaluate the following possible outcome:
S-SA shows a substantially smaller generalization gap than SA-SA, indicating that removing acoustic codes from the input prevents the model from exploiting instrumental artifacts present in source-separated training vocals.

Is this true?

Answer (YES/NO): NO